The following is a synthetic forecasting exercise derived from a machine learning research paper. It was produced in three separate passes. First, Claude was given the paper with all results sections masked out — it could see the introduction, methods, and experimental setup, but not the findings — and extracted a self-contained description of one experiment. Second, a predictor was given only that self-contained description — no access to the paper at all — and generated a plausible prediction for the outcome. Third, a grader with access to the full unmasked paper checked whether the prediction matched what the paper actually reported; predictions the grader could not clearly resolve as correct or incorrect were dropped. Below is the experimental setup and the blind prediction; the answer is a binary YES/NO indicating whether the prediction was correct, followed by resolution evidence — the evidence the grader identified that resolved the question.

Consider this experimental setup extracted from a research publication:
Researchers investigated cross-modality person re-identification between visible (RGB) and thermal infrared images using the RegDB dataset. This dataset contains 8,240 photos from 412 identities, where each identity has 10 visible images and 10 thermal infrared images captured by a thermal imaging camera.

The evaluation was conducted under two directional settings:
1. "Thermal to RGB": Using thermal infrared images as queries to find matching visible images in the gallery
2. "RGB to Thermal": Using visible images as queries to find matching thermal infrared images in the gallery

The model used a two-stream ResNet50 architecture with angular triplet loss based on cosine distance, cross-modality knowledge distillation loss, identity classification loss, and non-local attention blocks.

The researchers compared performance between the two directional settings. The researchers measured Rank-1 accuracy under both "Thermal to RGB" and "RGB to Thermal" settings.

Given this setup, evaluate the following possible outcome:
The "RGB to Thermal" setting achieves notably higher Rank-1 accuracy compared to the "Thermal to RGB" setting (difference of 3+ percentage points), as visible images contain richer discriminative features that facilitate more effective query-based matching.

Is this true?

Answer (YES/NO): NO